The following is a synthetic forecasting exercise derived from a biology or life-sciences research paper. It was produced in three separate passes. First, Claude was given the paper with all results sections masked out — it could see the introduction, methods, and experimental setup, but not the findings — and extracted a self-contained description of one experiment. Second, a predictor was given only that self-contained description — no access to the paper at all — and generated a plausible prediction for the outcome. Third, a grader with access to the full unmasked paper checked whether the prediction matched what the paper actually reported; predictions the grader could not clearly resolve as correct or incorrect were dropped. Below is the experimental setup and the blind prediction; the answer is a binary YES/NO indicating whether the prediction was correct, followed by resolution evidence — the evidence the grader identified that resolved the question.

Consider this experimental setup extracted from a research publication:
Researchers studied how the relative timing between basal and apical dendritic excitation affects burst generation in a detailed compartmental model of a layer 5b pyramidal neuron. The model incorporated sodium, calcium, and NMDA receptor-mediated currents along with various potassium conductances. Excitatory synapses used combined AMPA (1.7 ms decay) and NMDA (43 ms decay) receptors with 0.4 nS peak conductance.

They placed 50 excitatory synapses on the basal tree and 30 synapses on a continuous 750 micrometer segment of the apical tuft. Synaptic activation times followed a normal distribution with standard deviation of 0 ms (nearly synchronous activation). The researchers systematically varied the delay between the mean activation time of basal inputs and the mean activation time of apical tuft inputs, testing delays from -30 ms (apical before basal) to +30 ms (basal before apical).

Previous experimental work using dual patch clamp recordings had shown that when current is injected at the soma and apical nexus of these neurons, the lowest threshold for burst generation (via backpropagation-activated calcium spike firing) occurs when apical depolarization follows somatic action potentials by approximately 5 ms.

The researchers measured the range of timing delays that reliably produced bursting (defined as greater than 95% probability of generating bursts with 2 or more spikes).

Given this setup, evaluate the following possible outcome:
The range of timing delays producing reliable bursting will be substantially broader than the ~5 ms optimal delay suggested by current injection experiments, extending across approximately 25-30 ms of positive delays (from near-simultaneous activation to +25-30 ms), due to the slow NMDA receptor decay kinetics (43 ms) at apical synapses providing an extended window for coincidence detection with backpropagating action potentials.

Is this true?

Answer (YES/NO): YES